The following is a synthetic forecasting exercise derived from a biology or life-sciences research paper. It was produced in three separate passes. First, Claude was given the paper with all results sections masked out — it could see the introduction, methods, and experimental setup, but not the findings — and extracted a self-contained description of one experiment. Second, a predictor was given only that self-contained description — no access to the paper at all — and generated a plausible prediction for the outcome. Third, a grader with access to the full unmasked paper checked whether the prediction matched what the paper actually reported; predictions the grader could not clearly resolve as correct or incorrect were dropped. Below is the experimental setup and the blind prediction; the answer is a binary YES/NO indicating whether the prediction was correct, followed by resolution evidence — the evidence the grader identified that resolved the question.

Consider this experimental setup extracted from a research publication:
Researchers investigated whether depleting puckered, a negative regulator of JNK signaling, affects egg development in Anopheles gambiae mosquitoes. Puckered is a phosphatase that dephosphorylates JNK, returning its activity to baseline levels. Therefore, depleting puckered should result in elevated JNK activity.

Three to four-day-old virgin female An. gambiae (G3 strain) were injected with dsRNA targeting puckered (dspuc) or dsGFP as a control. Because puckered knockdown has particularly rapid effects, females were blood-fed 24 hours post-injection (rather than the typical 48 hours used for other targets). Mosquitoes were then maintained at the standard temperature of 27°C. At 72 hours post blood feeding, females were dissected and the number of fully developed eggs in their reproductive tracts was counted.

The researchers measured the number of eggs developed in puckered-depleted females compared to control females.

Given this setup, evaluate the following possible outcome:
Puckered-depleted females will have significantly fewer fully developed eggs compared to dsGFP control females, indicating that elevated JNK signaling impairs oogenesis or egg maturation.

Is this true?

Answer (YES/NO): YES